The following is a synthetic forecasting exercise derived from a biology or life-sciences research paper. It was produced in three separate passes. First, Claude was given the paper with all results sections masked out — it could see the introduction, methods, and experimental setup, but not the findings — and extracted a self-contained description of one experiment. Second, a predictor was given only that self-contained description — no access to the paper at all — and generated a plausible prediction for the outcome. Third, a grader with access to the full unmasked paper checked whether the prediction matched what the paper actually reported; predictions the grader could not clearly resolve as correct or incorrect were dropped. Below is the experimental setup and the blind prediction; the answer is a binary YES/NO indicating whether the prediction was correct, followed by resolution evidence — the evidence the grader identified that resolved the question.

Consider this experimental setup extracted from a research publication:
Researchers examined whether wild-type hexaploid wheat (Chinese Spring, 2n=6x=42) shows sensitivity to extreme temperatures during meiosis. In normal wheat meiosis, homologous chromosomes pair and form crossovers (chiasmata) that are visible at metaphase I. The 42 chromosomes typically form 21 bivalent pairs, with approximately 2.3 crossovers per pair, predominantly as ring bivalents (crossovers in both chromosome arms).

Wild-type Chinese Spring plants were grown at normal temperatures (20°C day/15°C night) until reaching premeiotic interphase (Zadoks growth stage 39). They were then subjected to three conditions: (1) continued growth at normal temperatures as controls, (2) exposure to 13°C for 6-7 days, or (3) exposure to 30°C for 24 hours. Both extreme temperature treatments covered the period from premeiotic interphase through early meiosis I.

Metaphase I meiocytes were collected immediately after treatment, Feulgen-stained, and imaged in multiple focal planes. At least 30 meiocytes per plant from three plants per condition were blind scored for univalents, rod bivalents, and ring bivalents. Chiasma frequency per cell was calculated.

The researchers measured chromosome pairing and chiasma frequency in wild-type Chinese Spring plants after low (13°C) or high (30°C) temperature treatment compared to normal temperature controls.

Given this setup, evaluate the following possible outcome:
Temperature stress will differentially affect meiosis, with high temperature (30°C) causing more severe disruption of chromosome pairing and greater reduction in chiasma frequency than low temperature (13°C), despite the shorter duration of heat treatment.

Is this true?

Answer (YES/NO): NO